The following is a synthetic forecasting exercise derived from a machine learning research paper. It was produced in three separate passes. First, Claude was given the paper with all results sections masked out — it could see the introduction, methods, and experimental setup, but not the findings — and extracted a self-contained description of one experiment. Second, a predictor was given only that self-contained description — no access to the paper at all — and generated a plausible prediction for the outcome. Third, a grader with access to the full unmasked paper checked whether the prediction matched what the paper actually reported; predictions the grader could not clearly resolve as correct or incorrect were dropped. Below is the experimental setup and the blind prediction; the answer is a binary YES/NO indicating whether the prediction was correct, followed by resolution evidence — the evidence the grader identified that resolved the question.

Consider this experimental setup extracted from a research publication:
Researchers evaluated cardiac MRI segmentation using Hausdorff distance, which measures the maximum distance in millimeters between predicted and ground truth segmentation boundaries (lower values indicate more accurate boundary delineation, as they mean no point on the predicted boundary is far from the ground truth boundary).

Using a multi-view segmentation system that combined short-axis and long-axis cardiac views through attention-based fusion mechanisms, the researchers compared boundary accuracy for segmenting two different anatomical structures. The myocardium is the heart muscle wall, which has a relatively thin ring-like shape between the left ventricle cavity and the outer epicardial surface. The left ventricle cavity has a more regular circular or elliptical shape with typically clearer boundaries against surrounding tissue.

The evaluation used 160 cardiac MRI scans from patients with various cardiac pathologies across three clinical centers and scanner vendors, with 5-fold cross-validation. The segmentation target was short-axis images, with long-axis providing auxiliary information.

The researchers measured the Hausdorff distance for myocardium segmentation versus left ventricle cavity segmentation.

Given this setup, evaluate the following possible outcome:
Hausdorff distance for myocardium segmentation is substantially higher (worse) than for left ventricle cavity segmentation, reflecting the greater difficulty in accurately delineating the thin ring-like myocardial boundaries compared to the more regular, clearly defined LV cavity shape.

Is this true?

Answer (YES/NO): NO